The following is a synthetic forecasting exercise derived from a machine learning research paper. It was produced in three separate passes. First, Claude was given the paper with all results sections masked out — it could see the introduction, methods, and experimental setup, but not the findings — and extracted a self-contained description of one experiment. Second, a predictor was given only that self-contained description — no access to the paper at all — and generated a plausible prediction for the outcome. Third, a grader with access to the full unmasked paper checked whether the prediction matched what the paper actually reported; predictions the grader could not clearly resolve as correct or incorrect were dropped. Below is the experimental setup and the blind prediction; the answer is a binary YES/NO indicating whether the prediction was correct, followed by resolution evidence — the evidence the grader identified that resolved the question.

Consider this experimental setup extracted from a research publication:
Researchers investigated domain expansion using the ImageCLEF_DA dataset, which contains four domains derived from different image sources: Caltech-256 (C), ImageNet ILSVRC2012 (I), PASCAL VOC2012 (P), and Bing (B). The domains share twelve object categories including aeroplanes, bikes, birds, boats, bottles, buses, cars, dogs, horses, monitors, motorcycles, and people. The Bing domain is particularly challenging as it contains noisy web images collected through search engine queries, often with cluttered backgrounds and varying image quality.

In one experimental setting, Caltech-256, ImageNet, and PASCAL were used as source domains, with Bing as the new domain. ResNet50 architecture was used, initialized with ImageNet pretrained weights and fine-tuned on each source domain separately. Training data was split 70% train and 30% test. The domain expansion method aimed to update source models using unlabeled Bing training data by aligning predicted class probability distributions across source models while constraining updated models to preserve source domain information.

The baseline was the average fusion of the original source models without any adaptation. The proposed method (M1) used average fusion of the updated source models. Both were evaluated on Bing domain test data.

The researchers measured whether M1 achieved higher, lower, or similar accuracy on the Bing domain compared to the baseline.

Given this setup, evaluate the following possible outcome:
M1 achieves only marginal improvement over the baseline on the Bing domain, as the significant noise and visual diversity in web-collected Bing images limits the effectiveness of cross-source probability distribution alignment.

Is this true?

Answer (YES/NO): NO